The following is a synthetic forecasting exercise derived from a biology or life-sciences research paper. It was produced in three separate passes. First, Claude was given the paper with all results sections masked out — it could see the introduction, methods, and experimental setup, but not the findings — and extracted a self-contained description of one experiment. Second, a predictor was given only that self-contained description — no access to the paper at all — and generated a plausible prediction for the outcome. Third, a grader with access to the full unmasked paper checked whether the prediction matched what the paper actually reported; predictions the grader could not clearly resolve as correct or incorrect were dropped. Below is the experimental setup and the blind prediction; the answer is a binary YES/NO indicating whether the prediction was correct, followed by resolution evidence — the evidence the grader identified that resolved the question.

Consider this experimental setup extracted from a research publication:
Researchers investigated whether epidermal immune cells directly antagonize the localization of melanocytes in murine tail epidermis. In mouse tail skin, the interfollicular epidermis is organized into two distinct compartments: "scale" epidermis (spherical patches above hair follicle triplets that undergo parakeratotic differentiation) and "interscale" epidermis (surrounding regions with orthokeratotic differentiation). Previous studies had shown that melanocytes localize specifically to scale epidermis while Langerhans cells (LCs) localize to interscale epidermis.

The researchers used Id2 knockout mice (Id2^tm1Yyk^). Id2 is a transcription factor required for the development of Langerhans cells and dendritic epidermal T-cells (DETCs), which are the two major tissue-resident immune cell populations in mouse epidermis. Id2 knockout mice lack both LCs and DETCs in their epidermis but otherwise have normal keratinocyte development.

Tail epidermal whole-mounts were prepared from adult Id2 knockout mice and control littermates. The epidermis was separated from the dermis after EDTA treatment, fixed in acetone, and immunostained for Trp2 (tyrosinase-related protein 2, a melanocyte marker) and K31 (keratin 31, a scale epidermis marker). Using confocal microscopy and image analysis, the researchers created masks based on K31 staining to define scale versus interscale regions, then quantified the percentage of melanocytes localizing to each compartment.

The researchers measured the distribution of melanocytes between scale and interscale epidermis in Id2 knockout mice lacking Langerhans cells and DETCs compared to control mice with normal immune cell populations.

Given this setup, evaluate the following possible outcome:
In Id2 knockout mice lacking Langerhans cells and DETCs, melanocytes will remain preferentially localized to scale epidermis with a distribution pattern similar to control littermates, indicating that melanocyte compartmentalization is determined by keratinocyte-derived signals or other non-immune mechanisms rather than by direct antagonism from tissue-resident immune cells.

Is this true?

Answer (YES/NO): YES